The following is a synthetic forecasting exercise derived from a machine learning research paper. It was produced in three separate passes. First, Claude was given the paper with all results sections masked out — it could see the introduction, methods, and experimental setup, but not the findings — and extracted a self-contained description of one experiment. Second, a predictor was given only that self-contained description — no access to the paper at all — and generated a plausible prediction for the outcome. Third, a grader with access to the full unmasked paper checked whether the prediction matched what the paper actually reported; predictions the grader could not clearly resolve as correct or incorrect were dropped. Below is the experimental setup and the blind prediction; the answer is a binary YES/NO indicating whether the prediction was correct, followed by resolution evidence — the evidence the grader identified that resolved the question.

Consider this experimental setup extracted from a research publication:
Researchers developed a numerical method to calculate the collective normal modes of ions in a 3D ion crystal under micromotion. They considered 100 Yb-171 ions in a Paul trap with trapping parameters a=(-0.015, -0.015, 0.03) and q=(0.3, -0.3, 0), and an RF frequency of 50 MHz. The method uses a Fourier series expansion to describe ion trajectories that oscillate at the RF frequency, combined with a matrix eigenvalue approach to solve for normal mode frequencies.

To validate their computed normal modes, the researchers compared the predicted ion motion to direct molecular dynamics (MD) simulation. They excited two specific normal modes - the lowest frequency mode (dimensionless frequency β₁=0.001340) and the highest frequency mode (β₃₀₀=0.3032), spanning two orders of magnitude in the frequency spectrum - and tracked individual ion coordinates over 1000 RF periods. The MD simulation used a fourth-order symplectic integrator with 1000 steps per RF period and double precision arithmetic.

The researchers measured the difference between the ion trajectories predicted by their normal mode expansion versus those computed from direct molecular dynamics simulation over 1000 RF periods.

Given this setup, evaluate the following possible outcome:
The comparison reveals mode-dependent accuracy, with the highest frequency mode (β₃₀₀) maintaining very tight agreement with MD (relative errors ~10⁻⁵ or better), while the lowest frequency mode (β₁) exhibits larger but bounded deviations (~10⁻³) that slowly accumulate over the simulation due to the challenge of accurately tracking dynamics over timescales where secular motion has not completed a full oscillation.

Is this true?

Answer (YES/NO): NO